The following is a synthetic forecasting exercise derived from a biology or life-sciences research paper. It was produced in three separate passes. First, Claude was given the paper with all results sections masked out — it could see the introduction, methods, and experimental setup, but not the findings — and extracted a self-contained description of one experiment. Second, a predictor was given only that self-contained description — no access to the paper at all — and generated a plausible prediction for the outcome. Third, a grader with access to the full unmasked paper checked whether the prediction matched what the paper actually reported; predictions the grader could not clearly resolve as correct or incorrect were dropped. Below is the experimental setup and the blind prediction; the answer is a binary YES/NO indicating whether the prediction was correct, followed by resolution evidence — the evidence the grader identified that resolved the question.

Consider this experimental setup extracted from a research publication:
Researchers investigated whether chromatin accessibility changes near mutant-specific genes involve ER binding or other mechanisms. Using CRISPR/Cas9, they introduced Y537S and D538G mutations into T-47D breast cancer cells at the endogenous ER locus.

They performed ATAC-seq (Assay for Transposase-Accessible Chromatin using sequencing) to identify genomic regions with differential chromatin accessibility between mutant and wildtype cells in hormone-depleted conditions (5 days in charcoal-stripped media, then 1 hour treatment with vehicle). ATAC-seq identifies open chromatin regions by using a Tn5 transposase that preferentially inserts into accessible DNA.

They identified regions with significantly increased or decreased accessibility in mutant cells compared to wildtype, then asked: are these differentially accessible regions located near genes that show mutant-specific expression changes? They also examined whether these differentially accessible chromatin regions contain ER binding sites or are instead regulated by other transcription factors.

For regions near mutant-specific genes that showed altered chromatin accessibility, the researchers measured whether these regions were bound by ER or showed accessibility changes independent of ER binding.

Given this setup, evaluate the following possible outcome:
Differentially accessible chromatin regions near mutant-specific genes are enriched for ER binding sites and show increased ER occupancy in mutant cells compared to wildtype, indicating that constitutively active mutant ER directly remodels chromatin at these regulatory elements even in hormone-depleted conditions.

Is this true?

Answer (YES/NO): NO